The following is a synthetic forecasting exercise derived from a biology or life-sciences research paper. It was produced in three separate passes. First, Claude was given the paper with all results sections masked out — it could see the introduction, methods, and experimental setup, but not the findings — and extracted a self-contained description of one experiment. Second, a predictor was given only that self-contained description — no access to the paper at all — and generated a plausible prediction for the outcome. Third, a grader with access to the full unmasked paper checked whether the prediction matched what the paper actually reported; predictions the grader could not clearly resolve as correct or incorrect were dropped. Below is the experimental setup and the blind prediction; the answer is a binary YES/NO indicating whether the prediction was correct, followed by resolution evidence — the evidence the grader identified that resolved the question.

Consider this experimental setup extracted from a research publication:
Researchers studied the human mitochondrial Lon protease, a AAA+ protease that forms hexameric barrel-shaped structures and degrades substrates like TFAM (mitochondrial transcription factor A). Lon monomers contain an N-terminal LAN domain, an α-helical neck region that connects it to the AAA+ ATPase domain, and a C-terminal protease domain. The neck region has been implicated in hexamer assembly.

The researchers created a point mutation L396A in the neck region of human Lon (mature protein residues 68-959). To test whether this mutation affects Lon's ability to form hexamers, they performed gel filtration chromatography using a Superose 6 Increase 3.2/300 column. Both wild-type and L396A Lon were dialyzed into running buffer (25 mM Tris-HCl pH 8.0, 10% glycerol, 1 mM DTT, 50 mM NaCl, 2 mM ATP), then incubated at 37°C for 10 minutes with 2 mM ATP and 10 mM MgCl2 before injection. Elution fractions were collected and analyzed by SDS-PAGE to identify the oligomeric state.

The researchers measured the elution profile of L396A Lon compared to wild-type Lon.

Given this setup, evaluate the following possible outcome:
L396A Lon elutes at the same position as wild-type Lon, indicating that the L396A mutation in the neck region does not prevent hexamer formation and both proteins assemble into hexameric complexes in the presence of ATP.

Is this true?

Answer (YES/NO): NO